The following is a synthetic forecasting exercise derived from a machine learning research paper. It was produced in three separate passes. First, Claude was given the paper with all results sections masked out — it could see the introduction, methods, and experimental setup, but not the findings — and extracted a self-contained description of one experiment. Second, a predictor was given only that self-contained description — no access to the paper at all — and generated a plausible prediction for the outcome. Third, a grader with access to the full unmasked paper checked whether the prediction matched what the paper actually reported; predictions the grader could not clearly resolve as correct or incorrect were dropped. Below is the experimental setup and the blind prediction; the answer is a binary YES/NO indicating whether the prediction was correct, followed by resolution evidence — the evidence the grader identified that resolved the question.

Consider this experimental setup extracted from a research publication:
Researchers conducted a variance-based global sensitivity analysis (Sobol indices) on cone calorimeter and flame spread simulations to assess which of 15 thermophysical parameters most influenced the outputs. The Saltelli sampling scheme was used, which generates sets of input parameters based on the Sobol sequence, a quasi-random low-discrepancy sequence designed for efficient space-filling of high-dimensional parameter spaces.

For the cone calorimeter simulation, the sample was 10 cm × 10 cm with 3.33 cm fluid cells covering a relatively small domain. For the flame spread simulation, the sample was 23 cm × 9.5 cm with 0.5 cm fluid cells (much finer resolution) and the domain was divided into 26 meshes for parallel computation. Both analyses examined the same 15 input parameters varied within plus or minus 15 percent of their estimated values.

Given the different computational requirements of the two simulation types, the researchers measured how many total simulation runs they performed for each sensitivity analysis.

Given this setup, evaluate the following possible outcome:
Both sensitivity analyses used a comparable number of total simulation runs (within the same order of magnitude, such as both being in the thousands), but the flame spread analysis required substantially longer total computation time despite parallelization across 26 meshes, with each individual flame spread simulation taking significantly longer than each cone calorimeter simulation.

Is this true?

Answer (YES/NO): NO